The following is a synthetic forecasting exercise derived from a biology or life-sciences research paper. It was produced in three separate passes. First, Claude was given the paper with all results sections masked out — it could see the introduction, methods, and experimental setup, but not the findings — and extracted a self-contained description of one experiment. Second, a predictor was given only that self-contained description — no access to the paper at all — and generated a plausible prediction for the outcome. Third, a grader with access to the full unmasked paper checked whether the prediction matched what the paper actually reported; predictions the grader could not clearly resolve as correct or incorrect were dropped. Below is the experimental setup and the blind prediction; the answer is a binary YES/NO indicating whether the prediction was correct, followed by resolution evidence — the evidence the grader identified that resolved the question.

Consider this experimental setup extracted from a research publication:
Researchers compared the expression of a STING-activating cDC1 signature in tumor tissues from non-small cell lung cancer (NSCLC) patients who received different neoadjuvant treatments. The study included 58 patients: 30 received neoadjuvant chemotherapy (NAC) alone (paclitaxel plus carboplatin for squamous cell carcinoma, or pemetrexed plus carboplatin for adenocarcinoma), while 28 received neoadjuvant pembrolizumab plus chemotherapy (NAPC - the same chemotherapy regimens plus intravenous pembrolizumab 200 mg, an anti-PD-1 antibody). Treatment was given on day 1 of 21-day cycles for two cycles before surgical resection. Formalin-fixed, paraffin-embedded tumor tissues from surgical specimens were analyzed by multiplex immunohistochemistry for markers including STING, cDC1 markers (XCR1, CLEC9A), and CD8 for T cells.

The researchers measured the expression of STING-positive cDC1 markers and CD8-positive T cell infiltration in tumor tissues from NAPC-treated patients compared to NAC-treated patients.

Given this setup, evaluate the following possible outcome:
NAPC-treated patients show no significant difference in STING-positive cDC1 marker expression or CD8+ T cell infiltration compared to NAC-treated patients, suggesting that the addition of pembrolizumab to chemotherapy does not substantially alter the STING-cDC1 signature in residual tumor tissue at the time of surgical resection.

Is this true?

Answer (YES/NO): NO